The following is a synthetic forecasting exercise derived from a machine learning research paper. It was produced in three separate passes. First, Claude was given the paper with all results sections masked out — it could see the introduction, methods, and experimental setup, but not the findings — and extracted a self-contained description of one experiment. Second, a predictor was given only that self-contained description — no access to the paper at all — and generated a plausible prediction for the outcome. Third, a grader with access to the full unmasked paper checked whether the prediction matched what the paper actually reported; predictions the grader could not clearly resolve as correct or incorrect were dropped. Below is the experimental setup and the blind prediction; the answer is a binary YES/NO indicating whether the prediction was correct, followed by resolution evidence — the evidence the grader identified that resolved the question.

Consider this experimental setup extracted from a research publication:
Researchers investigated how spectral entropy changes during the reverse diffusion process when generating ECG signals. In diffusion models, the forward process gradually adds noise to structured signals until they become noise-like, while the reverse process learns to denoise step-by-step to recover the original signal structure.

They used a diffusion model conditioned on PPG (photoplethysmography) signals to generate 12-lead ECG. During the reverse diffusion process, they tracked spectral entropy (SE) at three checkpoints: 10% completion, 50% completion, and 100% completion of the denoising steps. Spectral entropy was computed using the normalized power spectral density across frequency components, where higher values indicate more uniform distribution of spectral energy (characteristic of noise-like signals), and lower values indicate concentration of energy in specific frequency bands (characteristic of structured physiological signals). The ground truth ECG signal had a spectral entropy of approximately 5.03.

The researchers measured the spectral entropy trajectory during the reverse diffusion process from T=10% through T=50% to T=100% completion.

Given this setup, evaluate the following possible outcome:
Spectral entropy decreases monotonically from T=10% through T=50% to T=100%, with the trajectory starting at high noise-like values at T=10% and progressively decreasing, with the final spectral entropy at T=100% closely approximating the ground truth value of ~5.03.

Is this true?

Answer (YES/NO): YES